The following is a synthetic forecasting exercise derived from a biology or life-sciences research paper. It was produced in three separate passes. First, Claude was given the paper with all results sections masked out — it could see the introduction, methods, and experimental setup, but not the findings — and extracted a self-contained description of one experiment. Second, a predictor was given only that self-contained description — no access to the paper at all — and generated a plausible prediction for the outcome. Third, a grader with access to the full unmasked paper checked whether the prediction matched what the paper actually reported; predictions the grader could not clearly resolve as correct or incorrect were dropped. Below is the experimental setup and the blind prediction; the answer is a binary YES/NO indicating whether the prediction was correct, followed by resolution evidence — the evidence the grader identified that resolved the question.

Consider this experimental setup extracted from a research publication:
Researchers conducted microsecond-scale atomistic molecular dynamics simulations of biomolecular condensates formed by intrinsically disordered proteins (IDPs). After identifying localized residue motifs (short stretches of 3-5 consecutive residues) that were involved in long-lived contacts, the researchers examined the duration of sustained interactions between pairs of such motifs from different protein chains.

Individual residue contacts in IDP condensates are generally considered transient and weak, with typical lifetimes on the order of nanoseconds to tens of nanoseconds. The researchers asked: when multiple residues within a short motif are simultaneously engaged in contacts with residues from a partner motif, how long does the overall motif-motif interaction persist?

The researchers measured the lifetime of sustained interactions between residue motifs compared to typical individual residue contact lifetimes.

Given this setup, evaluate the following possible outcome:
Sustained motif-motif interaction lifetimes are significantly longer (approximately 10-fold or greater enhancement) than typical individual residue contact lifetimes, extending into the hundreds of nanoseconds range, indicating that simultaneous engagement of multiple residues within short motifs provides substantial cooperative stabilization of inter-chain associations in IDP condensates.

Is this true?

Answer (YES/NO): NO